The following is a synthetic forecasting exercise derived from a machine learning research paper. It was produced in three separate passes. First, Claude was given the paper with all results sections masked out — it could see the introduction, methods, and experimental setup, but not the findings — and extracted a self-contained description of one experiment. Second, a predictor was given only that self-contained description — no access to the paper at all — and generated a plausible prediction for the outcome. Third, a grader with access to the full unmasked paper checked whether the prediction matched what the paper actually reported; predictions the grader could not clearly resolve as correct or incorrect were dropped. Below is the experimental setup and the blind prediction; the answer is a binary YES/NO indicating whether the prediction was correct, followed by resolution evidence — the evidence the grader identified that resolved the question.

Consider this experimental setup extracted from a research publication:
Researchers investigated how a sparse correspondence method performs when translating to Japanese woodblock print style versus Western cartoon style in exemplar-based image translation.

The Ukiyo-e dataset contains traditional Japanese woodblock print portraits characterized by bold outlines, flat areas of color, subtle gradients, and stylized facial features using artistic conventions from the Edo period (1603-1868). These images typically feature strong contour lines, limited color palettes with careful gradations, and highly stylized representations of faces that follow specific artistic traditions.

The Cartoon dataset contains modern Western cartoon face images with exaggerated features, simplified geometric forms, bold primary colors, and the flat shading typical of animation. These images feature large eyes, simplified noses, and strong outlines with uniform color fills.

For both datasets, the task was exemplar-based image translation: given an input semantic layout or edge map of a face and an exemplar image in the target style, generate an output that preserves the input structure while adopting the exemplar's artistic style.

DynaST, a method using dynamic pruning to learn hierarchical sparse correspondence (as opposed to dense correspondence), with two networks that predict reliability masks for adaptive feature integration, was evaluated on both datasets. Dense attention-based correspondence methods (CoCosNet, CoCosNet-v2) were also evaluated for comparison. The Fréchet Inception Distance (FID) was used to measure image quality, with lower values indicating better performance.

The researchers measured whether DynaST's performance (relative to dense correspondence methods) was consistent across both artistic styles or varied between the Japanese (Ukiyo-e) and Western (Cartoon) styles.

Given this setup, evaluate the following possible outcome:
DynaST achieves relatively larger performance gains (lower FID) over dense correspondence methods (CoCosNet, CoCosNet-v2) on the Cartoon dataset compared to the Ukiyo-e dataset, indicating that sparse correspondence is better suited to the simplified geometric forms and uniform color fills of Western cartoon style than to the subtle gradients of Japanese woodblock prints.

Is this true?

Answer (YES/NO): YES